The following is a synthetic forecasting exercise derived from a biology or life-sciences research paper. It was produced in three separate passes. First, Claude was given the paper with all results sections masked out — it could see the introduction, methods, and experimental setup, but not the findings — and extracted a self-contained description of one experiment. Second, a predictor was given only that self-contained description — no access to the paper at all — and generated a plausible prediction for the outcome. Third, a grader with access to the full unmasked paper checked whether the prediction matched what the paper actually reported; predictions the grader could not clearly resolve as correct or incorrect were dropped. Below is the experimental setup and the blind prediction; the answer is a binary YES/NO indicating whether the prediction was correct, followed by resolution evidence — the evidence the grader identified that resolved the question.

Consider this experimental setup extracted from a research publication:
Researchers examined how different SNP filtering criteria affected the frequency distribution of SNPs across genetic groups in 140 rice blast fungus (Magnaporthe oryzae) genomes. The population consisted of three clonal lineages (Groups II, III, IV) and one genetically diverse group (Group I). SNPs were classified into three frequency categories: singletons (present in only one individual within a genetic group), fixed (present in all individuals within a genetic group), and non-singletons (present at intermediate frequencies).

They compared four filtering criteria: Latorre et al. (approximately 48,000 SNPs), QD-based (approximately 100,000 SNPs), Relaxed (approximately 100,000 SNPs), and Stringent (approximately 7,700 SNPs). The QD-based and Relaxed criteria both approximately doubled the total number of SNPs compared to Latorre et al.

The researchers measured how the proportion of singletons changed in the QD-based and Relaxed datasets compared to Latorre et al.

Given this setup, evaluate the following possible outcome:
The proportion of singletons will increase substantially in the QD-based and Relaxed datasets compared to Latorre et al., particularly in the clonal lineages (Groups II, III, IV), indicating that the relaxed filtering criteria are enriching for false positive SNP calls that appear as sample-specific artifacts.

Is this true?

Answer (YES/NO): NO